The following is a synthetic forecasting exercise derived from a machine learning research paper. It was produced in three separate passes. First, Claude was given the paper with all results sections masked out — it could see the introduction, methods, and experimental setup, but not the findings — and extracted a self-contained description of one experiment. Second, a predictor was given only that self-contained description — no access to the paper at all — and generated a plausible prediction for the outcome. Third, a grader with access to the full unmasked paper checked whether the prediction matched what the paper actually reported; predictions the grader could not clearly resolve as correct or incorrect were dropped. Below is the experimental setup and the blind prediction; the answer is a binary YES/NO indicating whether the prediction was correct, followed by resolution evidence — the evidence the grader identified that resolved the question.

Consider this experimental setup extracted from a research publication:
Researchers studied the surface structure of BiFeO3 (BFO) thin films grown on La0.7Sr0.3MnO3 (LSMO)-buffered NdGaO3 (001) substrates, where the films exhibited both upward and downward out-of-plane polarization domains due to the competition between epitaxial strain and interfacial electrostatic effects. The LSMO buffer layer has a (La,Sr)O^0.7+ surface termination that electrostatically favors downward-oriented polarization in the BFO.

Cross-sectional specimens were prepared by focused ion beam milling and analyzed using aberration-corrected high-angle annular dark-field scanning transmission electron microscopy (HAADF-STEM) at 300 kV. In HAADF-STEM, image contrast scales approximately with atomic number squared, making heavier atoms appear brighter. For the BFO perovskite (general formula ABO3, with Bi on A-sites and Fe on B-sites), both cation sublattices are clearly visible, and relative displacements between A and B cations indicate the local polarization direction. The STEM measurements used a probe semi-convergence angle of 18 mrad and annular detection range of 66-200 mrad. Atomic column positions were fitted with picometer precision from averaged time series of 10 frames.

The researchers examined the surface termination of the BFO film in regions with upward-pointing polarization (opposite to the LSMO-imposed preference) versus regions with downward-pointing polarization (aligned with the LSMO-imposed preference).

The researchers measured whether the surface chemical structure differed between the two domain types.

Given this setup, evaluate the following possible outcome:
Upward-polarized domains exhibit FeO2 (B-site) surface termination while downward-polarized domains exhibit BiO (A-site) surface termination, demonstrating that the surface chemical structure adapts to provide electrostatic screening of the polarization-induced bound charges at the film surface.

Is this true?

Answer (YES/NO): NO